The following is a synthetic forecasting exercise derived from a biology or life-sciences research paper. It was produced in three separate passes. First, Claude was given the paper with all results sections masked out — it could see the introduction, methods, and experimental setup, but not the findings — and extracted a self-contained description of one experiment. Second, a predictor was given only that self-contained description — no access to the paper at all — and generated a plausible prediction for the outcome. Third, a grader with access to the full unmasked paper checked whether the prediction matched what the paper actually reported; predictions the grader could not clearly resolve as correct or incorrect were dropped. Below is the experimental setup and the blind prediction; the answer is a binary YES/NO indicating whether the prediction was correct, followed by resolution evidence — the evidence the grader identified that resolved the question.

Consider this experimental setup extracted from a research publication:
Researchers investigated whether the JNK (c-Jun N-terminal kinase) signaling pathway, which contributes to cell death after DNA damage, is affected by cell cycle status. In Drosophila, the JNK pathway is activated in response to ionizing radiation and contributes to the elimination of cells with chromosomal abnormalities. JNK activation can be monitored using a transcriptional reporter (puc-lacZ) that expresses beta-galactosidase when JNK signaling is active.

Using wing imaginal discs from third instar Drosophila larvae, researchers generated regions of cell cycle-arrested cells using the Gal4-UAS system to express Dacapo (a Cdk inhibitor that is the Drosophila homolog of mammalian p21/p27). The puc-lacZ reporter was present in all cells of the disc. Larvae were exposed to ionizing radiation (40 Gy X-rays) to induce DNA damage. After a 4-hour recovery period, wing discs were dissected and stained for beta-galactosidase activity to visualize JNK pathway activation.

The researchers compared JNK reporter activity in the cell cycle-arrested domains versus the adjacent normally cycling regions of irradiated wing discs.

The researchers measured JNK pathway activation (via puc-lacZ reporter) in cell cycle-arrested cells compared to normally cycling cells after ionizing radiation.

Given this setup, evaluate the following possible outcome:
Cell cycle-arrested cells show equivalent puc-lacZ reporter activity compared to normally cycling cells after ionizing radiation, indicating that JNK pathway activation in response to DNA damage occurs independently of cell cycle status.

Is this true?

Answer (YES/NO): NO